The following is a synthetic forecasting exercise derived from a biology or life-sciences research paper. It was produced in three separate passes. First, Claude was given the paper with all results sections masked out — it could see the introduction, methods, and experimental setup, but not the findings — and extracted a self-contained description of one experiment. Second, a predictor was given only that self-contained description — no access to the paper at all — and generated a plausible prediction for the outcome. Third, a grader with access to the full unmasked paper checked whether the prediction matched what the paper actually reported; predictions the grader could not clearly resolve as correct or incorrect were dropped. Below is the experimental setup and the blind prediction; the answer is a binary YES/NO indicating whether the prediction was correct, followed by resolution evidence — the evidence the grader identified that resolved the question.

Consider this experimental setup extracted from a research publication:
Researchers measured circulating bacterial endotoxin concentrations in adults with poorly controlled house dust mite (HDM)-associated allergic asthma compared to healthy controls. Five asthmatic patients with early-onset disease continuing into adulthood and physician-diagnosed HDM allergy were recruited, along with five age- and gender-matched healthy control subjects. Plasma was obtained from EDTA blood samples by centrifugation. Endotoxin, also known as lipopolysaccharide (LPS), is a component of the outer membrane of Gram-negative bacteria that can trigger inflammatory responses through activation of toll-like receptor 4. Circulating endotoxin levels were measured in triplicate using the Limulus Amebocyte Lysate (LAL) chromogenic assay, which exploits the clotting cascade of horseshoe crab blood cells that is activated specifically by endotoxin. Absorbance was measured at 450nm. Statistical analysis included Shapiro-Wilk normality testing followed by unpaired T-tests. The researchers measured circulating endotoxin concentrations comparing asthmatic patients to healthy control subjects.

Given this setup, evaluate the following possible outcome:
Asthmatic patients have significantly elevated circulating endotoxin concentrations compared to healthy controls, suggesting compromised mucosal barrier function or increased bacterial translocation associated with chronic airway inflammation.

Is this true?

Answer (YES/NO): NO